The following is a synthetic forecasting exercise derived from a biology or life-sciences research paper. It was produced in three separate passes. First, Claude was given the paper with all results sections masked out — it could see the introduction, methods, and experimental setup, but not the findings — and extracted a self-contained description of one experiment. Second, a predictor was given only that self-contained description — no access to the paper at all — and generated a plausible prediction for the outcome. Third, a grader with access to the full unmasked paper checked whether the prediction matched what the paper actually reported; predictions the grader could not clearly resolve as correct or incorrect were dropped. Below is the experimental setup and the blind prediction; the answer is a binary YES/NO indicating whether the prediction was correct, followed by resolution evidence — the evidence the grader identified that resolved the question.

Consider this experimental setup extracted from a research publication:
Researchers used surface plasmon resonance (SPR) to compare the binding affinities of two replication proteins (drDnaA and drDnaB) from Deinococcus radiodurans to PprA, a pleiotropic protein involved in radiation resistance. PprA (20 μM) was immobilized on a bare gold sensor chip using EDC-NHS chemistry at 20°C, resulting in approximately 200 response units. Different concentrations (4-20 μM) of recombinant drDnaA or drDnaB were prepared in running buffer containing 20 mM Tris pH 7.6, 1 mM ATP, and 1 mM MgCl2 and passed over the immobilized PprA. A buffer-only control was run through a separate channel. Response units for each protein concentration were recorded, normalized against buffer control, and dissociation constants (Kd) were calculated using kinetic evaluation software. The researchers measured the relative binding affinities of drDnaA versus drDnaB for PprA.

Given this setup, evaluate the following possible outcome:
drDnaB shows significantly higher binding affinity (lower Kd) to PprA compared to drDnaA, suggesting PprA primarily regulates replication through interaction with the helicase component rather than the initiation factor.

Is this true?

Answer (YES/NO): NO